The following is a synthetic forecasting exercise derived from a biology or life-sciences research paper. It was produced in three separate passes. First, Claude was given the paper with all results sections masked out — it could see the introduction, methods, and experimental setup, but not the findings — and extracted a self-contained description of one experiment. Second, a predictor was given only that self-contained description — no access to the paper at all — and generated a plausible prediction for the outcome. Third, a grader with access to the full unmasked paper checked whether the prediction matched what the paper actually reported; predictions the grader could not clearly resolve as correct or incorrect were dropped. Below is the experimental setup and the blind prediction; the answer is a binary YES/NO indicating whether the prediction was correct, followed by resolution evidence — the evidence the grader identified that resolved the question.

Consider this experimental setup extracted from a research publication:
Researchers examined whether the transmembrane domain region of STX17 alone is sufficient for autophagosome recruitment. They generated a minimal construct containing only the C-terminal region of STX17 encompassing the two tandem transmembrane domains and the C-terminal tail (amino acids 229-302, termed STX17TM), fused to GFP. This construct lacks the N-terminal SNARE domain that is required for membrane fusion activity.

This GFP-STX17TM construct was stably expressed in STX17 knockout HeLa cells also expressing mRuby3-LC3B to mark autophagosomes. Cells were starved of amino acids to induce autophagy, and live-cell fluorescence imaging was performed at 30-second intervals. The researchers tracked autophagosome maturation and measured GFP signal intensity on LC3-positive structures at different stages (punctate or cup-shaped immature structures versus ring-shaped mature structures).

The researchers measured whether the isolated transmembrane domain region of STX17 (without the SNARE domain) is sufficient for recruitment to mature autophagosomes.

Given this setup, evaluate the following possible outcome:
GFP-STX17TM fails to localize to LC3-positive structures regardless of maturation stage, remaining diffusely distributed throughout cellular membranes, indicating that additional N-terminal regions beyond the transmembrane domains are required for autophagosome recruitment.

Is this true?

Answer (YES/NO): NO